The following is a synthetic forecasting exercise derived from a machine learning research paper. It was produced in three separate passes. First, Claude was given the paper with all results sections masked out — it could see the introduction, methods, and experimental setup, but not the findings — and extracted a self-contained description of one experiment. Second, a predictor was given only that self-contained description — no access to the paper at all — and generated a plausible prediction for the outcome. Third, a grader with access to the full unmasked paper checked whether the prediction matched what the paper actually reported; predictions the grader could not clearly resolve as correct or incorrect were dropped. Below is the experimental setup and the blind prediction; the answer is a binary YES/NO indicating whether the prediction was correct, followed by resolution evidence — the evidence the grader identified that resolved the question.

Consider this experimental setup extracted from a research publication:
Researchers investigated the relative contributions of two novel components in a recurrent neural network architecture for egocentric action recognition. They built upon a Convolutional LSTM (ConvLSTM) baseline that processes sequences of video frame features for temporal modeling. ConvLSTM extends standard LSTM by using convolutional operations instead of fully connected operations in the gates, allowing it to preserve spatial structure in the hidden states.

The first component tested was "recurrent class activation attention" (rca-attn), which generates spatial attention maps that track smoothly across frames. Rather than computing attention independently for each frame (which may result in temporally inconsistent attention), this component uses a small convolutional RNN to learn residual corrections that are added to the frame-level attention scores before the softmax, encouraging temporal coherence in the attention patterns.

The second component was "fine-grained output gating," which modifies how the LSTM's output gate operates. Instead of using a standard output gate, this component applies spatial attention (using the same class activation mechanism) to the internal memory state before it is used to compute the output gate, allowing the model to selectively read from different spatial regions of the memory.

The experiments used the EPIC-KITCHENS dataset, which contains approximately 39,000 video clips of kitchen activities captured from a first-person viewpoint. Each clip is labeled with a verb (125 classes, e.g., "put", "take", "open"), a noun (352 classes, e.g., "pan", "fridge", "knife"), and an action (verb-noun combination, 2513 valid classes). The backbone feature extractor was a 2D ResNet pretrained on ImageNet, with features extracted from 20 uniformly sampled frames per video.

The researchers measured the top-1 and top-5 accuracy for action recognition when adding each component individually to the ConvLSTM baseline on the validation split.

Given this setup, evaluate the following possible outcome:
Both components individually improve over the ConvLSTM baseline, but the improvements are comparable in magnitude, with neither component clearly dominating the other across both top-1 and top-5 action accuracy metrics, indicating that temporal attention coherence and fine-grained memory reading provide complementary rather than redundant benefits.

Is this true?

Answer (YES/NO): NO